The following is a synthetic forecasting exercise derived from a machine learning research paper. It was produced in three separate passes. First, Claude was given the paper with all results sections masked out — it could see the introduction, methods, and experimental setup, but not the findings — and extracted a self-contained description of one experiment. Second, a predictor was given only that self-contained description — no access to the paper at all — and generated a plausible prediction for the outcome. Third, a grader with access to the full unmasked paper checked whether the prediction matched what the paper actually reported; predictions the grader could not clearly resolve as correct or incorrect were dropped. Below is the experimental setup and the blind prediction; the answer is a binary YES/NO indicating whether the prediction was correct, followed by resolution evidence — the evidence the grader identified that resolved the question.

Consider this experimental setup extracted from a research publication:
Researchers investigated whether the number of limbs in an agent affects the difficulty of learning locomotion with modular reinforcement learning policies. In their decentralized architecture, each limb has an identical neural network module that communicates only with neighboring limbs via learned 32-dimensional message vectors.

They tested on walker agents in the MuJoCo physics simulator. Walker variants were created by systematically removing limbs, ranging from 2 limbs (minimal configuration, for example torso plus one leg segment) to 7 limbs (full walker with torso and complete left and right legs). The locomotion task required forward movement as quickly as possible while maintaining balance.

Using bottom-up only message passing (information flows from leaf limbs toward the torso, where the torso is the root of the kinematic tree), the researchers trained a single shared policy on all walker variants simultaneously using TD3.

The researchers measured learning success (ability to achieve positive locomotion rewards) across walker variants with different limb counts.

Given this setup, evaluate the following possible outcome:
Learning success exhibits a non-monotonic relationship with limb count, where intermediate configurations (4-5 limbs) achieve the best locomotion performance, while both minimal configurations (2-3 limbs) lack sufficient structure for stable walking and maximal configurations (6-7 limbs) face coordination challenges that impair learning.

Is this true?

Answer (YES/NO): NO